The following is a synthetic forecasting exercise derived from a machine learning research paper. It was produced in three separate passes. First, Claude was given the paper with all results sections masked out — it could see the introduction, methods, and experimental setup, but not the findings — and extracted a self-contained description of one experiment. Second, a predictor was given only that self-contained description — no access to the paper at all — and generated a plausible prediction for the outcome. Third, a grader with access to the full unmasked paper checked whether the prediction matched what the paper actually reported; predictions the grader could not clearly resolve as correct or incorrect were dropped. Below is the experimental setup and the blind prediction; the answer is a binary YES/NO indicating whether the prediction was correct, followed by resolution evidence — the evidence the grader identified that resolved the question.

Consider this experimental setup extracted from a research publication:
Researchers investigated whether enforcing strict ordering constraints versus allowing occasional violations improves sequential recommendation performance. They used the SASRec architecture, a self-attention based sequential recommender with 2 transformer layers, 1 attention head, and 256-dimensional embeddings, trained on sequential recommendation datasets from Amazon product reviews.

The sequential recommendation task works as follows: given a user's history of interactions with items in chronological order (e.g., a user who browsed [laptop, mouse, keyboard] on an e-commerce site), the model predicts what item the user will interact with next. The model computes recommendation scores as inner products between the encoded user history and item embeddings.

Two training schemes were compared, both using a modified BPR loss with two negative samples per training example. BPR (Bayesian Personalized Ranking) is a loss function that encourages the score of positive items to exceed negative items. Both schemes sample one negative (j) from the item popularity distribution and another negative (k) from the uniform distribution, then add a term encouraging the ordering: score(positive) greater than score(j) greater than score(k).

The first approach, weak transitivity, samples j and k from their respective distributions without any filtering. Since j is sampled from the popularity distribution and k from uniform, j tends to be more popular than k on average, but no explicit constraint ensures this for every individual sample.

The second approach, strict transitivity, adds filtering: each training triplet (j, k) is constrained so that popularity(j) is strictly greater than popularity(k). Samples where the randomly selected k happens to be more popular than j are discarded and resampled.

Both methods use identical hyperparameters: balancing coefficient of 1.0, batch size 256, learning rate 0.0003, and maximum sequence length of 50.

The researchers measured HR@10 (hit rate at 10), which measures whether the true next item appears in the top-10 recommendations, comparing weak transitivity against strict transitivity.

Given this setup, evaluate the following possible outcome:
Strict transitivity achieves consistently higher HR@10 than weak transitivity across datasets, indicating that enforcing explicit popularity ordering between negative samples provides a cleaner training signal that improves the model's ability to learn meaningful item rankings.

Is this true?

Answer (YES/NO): NO